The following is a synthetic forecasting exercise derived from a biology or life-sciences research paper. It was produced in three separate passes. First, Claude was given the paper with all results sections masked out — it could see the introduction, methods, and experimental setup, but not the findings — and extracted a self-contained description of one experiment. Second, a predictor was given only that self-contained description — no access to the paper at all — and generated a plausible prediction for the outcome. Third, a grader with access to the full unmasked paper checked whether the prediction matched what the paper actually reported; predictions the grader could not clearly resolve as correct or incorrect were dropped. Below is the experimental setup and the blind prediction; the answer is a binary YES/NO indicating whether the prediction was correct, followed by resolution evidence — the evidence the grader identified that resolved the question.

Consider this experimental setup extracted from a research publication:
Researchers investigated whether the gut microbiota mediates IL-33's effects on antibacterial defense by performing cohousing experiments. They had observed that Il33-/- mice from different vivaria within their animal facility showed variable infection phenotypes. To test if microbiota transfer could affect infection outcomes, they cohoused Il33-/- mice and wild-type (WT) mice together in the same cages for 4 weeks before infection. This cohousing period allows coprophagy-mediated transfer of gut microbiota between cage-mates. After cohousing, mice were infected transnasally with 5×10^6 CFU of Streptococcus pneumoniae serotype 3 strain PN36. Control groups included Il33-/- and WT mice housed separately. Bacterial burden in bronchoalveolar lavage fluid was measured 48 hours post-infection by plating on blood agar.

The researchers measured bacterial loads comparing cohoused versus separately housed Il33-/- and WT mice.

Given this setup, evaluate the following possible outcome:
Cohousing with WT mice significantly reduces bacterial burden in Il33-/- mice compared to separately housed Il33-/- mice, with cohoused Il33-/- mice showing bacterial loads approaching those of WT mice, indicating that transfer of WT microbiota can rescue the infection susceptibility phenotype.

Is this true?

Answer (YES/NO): NO